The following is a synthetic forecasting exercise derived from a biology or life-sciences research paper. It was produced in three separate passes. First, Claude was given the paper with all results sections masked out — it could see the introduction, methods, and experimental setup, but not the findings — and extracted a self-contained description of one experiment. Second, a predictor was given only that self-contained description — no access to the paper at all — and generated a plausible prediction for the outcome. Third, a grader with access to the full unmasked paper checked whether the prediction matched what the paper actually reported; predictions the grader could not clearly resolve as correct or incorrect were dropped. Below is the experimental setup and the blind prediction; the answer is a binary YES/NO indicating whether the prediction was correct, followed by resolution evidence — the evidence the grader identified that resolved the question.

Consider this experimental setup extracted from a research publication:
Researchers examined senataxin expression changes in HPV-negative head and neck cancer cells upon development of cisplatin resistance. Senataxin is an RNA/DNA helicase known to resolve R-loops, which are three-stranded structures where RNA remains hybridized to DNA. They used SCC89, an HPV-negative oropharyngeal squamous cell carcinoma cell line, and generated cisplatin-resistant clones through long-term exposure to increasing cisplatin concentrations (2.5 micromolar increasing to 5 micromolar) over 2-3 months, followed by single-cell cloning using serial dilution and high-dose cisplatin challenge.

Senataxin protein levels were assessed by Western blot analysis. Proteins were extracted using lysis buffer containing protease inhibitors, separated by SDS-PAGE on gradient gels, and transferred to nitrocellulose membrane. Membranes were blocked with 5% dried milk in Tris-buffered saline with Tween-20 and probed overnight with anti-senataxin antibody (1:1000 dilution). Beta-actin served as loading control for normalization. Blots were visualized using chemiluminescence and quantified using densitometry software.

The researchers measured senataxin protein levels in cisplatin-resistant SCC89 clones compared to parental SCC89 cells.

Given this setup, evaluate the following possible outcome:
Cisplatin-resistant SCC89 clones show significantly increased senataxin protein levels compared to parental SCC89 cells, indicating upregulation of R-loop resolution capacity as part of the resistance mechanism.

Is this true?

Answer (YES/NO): NO